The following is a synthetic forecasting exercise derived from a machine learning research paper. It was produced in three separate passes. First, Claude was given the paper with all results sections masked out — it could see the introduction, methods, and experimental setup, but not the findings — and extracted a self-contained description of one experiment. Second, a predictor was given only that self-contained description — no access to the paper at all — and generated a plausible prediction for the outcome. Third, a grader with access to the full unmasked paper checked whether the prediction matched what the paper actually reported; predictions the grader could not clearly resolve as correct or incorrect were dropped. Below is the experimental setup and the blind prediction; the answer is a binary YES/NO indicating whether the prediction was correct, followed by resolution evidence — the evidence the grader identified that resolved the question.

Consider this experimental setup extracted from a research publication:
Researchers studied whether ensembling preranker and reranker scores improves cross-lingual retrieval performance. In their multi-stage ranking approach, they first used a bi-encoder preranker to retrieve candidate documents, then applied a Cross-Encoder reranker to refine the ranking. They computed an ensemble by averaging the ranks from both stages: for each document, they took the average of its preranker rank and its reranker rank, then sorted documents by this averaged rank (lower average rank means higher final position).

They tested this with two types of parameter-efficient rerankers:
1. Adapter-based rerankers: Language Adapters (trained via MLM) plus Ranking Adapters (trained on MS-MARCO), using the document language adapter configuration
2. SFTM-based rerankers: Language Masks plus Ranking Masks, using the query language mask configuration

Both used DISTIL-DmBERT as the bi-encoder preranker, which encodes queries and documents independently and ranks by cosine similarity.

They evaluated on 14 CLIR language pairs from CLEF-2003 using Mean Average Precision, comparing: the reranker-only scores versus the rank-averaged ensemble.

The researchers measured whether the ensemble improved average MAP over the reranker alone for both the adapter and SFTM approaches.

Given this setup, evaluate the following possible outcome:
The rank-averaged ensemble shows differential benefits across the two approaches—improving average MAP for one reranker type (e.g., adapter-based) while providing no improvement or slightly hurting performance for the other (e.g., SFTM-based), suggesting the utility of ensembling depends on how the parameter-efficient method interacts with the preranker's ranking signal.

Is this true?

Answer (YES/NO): NO